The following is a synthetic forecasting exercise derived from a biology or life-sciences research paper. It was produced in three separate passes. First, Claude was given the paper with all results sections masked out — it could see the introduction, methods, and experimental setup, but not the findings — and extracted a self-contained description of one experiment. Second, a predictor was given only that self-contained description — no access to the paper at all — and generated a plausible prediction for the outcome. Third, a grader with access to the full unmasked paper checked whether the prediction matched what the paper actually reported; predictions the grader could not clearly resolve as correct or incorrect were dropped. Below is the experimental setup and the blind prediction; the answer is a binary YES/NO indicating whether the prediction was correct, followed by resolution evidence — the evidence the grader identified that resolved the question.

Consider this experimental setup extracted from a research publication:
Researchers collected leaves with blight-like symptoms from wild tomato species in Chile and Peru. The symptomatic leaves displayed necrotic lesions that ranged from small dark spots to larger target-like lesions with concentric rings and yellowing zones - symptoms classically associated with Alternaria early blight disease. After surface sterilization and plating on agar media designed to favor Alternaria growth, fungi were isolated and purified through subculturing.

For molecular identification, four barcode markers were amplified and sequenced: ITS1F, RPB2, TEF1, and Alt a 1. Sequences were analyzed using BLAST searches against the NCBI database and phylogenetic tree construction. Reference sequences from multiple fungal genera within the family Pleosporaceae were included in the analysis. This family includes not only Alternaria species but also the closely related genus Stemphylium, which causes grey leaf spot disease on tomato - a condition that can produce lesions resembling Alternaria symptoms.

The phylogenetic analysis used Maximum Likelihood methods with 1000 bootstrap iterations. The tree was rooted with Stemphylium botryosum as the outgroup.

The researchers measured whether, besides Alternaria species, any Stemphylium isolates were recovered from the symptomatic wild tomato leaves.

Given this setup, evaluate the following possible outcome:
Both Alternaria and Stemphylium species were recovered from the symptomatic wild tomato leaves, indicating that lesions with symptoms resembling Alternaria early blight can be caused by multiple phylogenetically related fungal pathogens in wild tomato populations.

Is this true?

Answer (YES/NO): YES